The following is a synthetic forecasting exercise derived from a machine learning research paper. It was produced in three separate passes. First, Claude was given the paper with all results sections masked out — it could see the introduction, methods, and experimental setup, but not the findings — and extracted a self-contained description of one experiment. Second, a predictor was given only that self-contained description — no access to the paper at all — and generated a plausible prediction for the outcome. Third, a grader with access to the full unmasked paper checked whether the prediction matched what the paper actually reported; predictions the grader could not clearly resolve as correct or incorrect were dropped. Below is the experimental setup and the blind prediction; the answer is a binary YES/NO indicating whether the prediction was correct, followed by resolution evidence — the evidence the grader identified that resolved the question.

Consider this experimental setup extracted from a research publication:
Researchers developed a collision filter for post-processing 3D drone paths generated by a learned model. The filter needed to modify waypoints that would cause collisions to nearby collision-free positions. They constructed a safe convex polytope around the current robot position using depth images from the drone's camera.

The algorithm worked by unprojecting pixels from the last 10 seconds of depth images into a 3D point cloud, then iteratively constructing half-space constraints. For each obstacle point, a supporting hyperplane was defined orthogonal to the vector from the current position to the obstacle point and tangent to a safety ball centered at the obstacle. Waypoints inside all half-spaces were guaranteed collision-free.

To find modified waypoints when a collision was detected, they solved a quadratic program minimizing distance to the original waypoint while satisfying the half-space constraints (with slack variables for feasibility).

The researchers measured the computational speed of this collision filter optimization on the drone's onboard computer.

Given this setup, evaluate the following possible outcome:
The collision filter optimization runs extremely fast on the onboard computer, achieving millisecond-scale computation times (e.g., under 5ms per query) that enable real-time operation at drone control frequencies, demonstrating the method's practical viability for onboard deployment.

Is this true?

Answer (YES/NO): NO